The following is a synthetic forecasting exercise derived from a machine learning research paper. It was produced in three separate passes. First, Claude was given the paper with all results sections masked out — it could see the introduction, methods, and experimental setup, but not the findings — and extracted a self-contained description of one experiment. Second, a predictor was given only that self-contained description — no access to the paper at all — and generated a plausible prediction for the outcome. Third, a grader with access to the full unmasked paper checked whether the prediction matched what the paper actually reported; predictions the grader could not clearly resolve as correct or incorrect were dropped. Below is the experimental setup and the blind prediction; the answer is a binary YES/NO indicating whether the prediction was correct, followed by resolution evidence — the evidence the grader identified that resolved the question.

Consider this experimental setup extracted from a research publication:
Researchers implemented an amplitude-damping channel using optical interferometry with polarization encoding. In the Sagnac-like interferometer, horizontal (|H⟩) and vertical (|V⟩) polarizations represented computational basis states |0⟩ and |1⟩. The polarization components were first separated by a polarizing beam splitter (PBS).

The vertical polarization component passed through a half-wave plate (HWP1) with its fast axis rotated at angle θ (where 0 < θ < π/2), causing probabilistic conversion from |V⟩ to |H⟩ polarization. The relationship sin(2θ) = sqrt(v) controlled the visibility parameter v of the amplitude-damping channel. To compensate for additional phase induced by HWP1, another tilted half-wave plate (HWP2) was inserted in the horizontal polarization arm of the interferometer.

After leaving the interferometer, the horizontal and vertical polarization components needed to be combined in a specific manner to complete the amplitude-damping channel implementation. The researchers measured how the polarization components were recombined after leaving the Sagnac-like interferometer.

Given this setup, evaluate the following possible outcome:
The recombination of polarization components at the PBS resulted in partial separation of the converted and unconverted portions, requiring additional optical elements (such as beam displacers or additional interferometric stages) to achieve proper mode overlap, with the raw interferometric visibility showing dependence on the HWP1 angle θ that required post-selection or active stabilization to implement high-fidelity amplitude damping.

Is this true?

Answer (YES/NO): NO